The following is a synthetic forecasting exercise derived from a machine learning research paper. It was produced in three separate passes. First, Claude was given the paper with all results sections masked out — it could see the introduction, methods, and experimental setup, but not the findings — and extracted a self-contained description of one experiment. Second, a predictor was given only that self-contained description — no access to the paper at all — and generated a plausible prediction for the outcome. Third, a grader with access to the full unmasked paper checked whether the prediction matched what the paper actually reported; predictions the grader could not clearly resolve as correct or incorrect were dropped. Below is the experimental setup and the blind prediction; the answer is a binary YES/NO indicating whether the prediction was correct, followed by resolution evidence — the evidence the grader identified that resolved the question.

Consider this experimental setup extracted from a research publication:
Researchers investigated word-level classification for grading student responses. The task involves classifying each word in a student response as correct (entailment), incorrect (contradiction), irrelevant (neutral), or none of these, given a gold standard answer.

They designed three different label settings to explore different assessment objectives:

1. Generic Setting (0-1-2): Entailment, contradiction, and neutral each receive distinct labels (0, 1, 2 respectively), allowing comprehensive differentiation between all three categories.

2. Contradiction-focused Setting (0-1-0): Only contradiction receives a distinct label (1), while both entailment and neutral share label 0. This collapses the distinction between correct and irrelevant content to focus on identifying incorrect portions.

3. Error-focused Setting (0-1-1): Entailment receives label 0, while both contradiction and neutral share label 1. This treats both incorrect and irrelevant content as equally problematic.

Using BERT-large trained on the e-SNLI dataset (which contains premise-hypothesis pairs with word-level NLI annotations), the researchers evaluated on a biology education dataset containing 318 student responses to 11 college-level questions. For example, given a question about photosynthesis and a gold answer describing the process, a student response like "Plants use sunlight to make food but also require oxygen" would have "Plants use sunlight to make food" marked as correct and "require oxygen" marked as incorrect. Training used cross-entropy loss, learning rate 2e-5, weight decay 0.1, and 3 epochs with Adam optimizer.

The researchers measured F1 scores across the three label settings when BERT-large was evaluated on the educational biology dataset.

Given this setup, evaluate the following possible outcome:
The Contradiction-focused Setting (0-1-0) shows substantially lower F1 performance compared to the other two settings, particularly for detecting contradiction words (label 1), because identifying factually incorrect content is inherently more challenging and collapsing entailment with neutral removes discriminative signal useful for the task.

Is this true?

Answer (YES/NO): NO